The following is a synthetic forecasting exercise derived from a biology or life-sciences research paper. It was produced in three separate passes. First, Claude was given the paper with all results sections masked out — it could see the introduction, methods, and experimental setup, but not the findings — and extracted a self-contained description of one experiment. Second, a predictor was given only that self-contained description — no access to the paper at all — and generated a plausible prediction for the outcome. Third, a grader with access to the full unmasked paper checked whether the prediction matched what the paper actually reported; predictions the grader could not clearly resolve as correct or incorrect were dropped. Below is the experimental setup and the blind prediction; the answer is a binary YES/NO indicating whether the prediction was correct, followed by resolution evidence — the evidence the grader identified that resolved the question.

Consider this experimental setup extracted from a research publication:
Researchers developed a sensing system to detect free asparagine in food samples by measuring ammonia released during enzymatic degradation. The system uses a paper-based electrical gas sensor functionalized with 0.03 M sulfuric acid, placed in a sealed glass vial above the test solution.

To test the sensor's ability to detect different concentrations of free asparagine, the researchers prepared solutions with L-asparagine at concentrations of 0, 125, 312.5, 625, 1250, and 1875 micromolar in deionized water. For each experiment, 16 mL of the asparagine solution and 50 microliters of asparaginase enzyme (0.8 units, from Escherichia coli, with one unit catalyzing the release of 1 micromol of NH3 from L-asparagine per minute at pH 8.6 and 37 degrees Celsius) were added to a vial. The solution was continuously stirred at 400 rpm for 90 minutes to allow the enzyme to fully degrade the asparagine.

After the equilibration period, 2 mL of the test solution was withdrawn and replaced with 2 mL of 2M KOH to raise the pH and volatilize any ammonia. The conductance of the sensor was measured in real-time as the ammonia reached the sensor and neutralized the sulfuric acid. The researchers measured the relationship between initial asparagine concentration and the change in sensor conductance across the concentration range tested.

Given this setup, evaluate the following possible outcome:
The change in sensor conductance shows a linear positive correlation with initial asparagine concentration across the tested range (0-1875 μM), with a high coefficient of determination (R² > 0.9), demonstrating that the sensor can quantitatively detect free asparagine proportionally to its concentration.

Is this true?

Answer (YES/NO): YES